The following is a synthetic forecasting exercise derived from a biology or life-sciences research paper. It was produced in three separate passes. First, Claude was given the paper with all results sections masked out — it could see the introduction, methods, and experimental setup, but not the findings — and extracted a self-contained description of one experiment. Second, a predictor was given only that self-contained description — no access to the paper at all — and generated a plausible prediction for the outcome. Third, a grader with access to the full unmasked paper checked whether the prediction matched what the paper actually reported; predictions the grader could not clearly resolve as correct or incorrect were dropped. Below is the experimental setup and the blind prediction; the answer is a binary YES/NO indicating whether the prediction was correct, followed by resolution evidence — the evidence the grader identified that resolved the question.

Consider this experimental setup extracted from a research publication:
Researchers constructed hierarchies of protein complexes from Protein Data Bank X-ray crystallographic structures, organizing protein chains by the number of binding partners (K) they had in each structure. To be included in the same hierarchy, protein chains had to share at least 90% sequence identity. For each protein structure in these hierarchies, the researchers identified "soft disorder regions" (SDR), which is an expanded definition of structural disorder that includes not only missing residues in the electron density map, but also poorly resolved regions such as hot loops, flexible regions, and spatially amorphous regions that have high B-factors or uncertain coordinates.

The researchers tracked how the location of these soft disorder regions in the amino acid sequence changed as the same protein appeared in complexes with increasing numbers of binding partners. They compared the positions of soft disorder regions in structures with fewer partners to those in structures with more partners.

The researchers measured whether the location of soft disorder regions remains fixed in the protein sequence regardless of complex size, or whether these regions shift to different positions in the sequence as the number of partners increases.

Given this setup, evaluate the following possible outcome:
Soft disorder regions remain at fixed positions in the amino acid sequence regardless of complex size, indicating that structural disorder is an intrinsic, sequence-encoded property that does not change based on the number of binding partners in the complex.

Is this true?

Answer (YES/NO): NO